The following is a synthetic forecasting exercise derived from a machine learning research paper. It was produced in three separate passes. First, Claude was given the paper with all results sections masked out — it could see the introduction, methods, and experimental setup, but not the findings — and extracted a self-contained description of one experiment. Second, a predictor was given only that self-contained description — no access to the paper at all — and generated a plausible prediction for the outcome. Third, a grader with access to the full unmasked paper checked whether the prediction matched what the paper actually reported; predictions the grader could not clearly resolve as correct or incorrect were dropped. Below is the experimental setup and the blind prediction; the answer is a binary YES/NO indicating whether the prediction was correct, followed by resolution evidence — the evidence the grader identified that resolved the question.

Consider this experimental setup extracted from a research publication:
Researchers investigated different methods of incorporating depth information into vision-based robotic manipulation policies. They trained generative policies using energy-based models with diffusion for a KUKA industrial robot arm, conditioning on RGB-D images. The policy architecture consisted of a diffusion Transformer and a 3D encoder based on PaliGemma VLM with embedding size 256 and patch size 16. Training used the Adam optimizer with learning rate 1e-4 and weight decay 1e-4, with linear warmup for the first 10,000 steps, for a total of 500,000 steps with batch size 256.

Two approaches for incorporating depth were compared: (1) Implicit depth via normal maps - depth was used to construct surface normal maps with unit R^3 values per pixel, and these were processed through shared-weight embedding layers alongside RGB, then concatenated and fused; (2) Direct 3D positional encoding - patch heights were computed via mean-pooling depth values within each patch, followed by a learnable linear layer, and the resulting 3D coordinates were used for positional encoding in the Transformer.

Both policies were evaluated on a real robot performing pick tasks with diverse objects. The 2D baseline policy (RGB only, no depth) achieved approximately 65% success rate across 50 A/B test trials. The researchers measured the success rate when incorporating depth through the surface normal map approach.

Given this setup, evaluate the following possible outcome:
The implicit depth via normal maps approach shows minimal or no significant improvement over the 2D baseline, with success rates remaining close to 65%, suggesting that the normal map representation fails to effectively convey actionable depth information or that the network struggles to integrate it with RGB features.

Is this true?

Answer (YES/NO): NO